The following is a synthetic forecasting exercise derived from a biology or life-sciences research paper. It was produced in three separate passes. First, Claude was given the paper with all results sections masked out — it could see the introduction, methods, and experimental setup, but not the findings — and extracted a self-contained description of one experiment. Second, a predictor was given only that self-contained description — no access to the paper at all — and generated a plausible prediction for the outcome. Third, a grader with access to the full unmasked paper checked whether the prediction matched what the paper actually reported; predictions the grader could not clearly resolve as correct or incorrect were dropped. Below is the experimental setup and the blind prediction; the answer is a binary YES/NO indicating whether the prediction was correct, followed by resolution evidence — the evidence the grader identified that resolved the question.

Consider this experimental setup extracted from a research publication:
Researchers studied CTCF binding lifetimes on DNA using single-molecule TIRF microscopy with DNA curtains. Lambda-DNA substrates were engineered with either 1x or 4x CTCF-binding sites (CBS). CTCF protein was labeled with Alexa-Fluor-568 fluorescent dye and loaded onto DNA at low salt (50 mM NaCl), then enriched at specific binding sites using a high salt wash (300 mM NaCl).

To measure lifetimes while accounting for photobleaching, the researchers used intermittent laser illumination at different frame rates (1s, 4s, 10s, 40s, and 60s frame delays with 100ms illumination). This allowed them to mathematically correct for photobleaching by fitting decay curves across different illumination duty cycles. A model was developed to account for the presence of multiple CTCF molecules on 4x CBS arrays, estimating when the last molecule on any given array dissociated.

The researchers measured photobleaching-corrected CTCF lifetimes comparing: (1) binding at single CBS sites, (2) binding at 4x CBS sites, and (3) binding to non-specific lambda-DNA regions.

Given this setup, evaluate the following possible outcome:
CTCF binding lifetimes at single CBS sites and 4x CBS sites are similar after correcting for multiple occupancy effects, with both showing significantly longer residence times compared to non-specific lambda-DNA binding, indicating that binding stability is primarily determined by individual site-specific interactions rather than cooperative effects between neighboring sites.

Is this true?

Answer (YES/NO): YES